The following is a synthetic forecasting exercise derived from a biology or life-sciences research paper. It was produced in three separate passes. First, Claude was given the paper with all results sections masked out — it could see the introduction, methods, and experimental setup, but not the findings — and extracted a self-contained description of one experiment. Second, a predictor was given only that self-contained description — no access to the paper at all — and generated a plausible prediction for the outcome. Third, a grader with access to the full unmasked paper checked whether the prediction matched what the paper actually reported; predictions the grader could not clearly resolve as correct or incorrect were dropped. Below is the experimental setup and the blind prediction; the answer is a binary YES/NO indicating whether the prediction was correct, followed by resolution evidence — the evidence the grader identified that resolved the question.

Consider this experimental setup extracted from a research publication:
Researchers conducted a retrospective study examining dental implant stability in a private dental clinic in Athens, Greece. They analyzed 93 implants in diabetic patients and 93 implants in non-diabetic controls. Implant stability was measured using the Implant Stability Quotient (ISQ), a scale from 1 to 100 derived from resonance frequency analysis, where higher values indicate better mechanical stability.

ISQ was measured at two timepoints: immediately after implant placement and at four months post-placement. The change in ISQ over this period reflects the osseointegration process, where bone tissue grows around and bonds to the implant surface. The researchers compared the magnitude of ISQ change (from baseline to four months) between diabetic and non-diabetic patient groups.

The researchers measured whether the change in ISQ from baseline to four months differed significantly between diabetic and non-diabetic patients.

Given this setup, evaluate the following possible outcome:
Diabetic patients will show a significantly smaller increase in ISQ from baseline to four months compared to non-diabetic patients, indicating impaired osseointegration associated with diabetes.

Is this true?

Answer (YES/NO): NO